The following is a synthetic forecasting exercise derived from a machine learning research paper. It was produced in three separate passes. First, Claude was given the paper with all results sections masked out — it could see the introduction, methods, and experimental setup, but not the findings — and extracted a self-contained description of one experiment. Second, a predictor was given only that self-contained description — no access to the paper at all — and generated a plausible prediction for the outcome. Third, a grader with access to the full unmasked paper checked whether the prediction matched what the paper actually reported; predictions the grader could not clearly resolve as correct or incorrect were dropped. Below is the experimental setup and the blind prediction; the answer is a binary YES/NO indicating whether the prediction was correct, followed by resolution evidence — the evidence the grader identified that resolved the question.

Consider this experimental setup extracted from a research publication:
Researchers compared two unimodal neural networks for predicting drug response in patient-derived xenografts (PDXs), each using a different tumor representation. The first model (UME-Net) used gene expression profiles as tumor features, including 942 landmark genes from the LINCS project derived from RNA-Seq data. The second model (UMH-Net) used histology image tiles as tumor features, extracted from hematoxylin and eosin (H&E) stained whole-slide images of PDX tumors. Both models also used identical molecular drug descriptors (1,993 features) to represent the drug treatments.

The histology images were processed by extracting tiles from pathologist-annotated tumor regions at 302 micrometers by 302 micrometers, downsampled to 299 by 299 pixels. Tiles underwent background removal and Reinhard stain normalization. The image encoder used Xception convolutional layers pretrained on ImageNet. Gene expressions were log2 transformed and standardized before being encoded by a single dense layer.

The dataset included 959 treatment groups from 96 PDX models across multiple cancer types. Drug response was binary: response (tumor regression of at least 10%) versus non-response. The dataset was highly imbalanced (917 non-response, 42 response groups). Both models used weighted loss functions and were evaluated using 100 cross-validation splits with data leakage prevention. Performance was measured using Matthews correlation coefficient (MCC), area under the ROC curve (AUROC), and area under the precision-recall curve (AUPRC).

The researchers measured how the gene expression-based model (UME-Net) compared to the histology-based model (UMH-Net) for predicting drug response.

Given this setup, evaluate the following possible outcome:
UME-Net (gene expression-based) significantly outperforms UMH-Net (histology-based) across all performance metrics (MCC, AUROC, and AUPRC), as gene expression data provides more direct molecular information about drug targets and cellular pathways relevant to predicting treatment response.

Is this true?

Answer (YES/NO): NO